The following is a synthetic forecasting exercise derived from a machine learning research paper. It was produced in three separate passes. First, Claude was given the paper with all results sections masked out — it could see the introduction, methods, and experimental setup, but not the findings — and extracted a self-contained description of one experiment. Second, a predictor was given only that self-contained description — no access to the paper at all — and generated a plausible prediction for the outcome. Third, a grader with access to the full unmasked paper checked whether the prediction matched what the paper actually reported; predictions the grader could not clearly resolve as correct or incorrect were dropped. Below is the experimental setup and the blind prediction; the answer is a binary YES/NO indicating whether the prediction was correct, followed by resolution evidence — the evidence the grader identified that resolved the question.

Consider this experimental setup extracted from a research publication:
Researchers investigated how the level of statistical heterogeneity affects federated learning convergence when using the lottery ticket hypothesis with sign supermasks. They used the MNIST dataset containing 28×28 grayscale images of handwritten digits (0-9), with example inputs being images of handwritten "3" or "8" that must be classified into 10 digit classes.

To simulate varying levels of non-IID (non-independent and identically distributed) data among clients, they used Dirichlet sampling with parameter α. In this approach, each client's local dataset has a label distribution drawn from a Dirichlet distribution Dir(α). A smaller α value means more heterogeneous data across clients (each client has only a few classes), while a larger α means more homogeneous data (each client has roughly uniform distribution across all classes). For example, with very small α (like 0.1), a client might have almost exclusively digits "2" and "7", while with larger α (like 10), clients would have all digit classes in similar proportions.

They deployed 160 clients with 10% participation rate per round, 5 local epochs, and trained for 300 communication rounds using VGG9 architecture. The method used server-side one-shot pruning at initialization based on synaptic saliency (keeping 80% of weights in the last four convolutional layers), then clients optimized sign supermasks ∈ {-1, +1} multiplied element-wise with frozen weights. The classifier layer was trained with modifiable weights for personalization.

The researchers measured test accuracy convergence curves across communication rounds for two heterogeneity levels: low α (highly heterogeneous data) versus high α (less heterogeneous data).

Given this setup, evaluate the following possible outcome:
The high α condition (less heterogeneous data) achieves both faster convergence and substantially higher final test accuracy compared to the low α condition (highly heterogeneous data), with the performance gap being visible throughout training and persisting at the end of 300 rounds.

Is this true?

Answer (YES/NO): YES